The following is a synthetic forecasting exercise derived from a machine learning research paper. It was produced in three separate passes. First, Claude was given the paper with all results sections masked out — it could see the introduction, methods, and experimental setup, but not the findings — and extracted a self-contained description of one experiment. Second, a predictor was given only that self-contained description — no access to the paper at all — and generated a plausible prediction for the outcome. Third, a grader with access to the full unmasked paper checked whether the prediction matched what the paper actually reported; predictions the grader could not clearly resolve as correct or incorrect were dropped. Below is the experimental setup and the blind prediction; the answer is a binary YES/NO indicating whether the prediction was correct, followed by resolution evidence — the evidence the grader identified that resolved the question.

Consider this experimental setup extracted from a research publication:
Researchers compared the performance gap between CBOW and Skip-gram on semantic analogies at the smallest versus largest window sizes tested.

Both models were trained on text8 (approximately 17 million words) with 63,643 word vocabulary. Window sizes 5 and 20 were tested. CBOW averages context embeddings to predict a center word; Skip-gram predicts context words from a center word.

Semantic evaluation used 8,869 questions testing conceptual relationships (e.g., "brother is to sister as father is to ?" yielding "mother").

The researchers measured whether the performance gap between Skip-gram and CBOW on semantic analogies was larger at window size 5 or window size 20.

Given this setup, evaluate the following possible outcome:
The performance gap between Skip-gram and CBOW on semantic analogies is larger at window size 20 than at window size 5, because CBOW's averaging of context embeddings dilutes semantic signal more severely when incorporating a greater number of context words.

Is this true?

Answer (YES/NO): NO